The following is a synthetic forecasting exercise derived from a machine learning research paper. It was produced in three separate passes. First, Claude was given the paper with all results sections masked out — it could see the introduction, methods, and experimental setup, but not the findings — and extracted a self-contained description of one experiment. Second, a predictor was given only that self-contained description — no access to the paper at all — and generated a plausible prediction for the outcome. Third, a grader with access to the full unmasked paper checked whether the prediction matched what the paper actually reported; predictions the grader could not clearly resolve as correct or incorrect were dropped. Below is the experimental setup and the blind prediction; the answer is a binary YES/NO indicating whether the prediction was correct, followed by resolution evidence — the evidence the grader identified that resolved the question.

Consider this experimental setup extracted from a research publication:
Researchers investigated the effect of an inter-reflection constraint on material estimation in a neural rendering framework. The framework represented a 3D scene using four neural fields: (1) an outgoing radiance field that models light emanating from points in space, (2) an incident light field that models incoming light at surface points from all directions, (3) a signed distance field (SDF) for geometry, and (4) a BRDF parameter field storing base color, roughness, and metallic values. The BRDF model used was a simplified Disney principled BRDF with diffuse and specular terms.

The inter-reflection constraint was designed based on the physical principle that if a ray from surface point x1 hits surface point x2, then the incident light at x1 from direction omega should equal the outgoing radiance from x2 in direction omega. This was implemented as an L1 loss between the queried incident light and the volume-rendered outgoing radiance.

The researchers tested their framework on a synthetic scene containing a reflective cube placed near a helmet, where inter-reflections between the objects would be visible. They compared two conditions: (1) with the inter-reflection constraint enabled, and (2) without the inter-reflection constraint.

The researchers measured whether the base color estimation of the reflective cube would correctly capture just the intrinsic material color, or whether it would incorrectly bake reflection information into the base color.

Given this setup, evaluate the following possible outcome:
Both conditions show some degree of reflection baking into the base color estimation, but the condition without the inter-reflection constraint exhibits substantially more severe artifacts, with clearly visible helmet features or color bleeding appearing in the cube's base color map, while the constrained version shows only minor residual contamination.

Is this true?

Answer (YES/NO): NO